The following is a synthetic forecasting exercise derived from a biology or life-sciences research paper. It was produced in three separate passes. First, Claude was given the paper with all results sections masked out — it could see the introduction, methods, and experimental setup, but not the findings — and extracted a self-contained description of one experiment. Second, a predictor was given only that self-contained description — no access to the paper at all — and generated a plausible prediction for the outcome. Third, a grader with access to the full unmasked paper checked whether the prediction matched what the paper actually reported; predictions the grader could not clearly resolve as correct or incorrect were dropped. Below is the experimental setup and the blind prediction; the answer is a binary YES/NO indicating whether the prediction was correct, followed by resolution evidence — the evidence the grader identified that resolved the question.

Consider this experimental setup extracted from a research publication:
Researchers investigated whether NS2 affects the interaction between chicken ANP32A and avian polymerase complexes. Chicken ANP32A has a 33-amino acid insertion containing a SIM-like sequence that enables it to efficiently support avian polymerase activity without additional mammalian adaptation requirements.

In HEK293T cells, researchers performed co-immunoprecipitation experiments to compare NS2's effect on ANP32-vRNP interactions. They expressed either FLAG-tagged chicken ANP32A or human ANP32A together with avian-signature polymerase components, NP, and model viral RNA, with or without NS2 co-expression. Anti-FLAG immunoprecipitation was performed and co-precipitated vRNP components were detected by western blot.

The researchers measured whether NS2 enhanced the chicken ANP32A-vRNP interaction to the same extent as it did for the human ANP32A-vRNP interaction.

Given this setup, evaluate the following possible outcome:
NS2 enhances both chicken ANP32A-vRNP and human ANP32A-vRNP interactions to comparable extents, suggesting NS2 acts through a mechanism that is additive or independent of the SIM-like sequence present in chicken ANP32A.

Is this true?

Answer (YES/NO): NO